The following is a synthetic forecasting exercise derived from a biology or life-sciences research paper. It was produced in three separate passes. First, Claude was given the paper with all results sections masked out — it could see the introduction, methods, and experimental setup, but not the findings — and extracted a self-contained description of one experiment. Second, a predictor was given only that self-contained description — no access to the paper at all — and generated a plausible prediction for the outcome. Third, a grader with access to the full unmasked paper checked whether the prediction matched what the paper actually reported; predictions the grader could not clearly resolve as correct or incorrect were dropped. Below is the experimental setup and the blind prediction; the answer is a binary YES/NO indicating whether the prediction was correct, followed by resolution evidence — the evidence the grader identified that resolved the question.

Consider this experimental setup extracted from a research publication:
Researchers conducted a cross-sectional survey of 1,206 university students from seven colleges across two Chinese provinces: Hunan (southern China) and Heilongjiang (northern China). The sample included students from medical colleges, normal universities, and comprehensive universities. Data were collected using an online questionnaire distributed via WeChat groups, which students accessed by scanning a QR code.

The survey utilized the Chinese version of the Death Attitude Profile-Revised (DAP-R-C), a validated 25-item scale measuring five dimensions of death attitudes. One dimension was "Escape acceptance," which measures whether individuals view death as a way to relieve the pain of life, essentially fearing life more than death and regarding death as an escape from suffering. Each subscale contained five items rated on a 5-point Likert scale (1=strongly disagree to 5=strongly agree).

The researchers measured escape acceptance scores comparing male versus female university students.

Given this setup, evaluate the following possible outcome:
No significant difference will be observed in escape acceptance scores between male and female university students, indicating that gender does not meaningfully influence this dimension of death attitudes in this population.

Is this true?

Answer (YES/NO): NO